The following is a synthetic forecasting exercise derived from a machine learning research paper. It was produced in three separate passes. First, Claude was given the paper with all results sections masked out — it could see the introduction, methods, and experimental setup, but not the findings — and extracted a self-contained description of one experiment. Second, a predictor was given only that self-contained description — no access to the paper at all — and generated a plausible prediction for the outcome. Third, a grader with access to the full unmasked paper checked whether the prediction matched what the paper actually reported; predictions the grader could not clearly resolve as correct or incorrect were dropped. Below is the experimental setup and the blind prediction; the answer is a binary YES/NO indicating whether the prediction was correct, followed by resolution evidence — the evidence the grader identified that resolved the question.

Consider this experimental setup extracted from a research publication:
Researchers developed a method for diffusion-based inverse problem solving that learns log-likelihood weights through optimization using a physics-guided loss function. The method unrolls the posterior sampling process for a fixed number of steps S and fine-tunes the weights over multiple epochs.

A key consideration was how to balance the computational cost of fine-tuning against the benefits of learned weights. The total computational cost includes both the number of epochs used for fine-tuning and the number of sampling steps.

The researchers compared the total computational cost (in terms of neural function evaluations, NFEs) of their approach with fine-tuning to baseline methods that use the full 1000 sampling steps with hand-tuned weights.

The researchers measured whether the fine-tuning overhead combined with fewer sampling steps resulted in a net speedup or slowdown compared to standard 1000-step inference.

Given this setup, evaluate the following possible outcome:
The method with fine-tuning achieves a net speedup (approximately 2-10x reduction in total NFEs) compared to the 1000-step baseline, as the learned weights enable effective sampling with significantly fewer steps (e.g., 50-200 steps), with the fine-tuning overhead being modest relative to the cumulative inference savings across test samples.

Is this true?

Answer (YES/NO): NO